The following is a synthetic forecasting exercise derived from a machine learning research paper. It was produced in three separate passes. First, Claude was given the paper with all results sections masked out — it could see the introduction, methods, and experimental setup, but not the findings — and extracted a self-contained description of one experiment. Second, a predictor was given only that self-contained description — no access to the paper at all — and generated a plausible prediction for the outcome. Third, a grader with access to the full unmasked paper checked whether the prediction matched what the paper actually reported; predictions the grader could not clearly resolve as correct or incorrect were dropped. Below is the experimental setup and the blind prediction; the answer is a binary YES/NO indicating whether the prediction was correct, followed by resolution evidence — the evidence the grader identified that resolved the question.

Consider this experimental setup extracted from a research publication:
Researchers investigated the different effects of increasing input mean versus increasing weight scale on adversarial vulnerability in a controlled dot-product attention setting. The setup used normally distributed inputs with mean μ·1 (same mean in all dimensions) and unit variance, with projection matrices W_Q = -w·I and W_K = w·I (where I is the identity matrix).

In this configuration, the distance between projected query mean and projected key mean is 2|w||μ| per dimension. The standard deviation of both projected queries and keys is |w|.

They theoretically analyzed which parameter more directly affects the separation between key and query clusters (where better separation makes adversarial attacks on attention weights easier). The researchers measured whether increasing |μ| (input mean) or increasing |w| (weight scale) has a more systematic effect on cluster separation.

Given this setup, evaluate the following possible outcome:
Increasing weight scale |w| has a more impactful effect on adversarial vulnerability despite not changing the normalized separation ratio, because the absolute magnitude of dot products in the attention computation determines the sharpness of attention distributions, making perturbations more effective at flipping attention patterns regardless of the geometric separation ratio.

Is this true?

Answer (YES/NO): NO